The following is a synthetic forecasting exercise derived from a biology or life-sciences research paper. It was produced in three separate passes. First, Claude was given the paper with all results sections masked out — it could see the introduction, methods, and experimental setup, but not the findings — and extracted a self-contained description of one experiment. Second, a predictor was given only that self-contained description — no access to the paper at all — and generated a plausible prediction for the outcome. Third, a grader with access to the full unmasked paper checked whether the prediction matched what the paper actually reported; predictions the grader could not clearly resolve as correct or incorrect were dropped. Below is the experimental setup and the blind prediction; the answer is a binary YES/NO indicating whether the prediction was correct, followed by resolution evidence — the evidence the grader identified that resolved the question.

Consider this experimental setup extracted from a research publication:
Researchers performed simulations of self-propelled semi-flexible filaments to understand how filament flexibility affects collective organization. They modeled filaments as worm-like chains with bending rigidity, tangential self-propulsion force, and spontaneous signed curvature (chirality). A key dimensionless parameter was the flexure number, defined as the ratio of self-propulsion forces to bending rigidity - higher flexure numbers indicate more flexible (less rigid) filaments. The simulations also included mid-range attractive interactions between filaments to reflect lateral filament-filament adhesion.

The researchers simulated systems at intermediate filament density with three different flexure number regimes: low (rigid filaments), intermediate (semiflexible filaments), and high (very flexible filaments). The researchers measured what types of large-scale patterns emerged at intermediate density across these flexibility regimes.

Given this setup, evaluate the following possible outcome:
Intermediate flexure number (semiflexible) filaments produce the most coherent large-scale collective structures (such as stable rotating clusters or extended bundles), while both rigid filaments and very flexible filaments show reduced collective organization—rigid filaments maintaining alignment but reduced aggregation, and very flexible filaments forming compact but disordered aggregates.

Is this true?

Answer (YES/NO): NO